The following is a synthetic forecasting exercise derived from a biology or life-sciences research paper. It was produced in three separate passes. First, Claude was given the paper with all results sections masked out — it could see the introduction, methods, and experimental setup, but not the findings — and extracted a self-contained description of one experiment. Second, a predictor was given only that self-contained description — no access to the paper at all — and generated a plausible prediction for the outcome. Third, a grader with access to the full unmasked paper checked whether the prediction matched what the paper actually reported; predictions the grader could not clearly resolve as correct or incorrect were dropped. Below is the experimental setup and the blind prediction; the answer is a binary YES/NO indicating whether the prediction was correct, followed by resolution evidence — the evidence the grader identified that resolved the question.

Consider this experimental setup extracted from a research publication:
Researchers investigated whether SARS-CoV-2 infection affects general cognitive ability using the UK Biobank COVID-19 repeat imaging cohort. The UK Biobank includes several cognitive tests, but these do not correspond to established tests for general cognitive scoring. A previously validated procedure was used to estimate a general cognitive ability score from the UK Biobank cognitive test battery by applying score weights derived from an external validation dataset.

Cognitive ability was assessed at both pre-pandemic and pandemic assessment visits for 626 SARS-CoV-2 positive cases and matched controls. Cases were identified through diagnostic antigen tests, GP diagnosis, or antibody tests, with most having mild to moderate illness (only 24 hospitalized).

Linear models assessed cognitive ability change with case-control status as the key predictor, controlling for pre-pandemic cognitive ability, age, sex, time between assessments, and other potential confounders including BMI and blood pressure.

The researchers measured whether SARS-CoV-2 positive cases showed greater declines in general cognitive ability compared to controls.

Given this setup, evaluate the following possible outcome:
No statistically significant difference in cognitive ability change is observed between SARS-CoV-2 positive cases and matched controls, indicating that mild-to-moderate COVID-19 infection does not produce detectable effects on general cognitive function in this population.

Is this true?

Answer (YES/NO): NO